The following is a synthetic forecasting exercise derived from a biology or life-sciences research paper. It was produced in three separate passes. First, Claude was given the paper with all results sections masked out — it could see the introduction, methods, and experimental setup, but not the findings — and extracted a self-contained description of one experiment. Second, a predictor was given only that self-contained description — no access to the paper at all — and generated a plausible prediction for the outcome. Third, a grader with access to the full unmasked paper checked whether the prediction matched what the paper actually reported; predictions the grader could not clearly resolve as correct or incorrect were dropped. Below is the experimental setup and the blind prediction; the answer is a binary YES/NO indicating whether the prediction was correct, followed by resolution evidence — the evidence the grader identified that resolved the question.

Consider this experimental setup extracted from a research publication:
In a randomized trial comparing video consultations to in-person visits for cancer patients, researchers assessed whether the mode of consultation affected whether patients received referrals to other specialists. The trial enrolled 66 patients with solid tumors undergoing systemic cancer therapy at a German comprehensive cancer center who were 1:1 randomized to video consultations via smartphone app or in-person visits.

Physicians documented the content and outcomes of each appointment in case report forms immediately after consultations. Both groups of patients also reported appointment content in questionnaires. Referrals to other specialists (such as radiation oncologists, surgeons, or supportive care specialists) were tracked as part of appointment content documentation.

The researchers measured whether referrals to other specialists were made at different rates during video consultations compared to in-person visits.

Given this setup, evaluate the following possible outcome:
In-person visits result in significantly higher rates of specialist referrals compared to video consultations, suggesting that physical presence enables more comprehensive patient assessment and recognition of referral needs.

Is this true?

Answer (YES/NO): NO